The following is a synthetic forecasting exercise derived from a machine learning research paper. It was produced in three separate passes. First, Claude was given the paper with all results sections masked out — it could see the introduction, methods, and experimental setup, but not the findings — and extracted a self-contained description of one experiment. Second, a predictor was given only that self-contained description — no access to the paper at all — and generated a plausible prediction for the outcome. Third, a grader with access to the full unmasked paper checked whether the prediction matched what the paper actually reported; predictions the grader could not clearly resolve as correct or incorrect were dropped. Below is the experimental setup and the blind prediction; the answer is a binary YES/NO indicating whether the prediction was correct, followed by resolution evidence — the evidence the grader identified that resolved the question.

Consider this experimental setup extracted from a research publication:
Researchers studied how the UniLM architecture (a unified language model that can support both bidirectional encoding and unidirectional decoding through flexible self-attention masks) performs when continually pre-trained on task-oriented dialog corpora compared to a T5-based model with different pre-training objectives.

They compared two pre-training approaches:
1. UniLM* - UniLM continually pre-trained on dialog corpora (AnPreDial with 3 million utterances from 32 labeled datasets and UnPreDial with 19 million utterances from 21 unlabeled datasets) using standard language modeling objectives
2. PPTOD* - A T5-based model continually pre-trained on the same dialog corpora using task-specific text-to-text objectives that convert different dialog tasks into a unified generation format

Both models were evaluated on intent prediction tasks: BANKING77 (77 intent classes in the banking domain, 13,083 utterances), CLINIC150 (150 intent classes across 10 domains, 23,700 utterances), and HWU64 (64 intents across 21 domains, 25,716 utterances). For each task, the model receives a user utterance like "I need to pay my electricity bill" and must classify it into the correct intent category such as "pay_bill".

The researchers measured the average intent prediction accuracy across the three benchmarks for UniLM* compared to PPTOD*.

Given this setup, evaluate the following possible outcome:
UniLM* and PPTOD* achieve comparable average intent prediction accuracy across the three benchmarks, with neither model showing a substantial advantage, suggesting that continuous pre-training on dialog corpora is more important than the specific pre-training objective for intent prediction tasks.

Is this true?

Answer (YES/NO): NO